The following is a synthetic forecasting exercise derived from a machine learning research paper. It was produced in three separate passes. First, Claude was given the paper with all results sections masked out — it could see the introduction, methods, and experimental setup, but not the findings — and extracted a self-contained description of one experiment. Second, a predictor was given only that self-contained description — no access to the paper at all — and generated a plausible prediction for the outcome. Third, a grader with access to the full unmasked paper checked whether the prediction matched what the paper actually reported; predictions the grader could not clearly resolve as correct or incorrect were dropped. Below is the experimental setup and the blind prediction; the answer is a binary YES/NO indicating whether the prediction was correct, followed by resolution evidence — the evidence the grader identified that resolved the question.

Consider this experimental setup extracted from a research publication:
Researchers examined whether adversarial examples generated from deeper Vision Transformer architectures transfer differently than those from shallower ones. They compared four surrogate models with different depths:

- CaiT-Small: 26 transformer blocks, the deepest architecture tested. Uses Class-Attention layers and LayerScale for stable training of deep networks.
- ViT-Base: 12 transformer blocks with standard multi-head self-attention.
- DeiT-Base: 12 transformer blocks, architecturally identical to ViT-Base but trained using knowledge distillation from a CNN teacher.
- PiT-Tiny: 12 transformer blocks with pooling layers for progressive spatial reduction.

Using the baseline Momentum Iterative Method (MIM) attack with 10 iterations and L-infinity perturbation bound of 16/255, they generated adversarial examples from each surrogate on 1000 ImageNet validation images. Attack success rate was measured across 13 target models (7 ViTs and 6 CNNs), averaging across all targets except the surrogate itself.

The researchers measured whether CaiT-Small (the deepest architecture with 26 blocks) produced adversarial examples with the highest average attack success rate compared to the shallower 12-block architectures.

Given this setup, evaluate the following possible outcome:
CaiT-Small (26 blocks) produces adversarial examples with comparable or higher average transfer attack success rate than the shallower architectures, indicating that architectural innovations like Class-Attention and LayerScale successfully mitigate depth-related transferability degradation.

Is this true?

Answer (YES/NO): NO